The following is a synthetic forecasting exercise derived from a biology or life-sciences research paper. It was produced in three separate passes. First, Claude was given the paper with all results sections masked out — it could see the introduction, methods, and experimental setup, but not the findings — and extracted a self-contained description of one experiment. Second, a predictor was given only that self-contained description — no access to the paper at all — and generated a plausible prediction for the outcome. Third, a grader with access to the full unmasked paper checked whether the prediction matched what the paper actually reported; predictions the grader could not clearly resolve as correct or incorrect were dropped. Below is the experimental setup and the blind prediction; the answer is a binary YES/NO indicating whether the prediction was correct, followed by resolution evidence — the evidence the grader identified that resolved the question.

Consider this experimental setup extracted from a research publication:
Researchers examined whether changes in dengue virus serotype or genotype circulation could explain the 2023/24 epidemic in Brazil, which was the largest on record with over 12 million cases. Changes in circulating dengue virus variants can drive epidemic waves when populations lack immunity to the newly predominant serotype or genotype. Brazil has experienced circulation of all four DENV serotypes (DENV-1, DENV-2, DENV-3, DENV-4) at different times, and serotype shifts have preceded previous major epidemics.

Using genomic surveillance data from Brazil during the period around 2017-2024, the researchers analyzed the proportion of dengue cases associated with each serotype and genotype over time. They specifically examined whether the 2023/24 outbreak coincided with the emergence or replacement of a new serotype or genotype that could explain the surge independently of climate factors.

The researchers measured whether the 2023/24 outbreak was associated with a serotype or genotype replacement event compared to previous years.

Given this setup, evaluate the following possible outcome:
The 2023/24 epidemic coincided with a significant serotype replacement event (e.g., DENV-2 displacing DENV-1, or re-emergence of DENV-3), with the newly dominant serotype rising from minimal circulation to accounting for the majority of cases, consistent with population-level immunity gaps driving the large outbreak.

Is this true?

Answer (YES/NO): NO